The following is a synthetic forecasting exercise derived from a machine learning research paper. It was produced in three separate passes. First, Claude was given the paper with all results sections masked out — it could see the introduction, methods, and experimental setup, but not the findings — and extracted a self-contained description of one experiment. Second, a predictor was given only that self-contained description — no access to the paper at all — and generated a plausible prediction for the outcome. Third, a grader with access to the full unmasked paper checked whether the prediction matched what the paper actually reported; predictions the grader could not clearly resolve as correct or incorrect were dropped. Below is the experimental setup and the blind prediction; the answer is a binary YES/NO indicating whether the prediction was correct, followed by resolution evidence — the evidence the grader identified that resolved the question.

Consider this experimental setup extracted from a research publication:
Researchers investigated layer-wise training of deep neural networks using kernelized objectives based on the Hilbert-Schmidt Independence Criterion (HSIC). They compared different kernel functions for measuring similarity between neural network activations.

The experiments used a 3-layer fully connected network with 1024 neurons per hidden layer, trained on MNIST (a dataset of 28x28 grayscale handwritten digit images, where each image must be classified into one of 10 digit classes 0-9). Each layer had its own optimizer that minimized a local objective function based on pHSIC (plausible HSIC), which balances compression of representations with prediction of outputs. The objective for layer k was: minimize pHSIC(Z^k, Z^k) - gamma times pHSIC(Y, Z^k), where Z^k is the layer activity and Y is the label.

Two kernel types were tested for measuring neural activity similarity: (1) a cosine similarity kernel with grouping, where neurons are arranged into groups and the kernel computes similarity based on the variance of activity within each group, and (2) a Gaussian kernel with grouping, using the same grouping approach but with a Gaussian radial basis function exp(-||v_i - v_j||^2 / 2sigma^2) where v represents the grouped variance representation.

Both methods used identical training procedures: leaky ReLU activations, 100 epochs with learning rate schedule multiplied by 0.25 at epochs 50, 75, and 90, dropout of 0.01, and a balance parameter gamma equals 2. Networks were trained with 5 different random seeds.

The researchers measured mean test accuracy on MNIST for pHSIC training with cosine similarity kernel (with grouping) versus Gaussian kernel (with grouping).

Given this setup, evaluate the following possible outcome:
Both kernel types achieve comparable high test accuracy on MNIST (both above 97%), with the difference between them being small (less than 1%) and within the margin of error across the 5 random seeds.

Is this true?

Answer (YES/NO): NO